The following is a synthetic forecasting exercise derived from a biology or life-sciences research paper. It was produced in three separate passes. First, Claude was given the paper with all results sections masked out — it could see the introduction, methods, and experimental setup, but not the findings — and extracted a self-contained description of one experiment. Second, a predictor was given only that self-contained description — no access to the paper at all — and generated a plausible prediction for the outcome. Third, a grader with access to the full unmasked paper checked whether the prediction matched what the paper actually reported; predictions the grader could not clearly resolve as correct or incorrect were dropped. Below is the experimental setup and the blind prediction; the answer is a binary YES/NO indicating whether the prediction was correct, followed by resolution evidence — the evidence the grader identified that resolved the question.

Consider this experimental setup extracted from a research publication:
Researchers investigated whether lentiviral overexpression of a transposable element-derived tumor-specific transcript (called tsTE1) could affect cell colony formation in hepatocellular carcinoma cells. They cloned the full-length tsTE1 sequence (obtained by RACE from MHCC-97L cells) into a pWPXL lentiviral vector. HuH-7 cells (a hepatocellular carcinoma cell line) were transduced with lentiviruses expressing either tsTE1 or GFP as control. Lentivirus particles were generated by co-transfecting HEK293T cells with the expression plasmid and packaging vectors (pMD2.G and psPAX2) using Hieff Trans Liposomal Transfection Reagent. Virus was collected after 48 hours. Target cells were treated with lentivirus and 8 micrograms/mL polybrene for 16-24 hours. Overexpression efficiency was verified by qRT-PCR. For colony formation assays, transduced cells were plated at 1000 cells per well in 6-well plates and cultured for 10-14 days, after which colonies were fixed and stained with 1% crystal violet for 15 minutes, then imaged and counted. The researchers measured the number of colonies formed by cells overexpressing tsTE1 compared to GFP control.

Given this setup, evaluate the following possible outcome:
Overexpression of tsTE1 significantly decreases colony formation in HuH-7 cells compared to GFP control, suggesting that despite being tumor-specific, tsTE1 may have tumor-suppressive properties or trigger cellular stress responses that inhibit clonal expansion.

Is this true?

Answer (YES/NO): NO